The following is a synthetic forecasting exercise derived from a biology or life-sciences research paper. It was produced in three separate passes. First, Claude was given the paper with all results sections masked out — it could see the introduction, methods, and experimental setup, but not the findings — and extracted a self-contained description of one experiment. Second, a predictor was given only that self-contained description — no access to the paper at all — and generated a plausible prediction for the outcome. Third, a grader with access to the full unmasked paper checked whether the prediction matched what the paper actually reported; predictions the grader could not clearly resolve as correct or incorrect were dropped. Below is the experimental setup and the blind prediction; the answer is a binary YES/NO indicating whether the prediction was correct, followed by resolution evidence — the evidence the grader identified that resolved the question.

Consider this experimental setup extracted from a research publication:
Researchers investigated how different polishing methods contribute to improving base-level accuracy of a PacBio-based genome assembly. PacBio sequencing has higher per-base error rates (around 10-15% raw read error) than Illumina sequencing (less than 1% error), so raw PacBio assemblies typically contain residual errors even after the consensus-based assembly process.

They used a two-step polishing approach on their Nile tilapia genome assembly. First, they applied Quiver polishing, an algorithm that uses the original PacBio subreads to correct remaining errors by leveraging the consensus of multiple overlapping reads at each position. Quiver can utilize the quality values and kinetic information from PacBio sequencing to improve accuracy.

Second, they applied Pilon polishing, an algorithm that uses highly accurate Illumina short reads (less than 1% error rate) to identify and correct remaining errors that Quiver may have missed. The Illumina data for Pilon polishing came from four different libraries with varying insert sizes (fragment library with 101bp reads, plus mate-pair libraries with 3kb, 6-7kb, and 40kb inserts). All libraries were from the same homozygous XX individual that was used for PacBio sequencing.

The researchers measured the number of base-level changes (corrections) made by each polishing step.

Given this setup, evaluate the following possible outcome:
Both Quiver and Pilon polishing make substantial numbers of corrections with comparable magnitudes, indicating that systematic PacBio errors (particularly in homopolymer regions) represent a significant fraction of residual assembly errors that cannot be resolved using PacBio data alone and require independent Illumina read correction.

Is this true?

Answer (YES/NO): YES